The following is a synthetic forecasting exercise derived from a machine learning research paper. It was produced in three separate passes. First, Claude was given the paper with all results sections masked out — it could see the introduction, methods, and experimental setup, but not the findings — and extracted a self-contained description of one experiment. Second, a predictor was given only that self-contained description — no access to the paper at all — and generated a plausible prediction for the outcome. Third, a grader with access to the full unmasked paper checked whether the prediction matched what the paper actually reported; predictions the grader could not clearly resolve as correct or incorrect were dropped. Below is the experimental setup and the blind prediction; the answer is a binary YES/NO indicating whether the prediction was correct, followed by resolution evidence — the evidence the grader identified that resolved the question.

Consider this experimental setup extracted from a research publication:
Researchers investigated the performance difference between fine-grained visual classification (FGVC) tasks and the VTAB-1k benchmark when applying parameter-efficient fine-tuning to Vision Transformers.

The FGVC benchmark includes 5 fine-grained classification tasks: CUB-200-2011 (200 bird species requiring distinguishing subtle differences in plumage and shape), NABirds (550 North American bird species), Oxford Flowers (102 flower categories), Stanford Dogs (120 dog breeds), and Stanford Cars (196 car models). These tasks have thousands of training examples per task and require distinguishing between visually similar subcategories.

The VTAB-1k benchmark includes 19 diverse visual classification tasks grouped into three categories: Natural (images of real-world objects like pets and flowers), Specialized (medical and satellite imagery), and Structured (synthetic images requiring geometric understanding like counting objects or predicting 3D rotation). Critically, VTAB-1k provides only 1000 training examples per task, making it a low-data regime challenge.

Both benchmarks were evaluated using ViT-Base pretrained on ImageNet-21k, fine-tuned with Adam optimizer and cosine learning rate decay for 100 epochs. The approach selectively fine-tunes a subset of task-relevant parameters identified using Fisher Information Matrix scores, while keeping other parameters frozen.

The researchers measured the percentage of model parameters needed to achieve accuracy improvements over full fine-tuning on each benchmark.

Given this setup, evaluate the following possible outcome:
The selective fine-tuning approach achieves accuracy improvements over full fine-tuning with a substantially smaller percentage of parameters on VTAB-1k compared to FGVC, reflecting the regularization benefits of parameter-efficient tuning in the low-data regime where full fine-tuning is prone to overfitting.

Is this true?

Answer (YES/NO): YES